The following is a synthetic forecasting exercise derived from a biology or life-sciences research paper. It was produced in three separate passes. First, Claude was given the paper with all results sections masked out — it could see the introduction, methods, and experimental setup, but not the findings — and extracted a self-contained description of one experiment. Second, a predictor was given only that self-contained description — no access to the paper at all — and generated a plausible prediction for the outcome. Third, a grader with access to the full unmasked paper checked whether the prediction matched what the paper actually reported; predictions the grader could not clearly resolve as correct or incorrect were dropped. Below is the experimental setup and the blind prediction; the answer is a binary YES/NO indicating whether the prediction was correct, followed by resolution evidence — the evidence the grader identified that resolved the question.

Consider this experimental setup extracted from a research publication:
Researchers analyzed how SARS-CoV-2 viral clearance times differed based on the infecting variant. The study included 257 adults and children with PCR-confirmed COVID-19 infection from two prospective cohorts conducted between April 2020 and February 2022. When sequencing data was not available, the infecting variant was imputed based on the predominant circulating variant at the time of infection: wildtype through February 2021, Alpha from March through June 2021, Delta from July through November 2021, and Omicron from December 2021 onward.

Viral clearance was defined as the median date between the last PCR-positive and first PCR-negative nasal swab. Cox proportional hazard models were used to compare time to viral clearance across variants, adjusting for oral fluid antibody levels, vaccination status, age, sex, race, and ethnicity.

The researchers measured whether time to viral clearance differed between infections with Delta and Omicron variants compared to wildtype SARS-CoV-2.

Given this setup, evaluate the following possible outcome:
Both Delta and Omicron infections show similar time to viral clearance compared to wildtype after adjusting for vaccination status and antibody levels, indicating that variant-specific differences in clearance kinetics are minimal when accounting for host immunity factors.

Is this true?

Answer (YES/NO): NO